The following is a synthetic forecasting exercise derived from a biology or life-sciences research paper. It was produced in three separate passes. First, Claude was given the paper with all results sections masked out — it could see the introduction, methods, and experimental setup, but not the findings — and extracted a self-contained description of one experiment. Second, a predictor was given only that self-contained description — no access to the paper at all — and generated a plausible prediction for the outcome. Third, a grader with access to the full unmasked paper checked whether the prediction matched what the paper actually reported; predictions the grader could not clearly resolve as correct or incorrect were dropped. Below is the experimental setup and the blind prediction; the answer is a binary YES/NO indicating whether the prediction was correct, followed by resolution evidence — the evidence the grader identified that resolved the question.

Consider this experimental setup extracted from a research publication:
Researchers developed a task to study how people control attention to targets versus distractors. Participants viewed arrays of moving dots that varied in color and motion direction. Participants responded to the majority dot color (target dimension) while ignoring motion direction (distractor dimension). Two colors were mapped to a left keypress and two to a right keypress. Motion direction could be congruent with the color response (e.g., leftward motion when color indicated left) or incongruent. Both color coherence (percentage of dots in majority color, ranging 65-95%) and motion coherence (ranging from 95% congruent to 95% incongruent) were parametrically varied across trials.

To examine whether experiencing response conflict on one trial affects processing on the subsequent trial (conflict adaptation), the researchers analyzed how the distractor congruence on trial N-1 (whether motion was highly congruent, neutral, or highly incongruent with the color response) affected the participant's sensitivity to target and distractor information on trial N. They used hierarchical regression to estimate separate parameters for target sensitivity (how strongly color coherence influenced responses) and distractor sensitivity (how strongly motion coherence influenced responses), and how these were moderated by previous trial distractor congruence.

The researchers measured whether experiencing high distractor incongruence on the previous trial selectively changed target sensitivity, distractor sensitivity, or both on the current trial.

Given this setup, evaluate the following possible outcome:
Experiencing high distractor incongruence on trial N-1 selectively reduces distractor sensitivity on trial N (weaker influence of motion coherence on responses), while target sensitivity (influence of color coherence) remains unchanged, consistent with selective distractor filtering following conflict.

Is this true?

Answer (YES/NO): NO